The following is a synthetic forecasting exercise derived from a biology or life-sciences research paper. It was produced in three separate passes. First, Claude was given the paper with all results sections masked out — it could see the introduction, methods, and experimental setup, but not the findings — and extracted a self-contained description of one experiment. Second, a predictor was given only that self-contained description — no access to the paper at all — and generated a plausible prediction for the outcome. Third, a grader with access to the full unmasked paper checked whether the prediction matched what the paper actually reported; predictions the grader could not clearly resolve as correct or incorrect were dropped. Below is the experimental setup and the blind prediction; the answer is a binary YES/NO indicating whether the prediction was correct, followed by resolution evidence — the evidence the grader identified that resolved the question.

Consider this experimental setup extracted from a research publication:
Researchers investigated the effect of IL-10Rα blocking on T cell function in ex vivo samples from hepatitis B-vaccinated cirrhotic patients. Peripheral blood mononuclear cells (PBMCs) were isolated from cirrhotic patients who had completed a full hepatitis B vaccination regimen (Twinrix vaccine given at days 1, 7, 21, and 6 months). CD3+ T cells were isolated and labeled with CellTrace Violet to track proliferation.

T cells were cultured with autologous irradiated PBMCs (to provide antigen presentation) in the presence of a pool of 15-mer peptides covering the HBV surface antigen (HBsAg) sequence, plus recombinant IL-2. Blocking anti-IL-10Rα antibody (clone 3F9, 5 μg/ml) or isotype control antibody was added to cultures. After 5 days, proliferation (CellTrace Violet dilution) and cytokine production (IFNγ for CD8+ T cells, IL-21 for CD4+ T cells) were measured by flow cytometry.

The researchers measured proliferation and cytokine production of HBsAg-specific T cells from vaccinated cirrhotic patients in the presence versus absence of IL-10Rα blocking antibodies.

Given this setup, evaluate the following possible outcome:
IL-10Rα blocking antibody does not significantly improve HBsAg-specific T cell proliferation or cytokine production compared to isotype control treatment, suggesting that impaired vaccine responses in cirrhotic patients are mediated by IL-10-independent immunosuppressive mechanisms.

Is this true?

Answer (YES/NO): NO